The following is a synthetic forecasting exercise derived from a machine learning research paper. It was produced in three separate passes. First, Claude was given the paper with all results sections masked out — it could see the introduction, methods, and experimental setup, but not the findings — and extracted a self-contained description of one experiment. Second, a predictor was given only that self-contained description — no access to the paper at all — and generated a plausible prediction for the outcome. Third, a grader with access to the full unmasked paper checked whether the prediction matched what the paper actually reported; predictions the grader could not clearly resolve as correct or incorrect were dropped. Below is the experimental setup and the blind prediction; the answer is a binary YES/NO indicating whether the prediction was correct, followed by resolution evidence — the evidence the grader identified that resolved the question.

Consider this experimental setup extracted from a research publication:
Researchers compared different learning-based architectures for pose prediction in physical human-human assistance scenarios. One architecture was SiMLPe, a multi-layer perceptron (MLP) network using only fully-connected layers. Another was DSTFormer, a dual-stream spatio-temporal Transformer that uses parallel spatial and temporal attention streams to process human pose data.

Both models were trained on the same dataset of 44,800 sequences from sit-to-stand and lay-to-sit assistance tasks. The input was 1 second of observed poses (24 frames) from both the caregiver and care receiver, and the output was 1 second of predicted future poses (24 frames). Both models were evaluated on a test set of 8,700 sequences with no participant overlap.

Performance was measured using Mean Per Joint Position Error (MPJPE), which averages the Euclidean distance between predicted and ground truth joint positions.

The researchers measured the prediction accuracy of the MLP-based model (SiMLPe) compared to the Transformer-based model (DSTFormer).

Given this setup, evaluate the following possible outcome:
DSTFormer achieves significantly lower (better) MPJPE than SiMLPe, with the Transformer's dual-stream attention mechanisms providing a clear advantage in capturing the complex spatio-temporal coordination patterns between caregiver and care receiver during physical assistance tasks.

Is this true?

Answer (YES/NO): NO